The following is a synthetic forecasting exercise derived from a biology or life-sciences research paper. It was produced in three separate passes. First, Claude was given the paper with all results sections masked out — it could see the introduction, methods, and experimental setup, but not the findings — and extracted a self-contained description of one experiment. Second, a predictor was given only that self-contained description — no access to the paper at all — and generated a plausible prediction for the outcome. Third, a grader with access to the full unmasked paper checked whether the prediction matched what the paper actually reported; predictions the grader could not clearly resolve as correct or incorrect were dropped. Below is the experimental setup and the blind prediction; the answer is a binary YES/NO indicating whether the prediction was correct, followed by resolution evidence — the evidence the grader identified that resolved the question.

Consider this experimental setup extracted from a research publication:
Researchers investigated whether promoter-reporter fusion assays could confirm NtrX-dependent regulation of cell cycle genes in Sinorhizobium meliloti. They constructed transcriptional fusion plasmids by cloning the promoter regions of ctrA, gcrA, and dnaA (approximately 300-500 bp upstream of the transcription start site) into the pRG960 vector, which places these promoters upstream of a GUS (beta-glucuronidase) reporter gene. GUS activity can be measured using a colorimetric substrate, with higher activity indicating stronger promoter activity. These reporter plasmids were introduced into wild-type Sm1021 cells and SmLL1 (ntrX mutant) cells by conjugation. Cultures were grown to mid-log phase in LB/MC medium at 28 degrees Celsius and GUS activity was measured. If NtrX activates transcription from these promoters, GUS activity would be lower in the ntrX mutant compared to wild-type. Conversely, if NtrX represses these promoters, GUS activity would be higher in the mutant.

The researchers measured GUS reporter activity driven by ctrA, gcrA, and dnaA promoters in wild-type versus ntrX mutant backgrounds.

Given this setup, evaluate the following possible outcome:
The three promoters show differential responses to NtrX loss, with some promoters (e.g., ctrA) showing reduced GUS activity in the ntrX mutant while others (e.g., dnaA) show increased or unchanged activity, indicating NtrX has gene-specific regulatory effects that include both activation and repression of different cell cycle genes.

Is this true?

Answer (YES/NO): NO